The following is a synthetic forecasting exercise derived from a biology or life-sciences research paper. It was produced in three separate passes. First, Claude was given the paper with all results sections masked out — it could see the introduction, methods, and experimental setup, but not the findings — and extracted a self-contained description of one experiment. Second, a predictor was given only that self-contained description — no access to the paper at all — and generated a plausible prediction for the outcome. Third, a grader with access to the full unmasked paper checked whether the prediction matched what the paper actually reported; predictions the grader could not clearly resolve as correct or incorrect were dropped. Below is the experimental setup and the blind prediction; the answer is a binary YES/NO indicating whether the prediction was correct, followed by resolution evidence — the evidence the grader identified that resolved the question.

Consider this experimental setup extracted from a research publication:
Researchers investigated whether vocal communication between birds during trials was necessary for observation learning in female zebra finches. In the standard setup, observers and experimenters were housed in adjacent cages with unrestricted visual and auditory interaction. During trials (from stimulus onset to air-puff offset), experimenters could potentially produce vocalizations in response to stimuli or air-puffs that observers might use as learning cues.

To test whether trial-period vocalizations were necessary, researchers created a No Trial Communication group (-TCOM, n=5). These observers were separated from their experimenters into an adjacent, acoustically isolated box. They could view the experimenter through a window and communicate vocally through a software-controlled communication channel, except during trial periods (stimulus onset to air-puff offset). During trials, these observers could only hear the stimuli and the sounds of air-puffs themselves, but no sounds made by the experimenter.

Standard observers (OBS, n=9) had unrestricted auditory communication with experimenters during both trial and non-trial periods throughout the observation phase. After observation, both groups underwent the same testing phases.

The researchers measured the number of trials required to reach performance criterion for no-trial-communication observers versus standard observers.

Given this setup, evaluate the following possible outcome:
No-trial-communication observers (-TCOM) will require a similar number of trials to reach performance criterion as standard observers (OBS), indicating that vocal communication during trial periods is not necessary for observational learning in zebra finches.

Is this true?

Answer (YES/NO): YES